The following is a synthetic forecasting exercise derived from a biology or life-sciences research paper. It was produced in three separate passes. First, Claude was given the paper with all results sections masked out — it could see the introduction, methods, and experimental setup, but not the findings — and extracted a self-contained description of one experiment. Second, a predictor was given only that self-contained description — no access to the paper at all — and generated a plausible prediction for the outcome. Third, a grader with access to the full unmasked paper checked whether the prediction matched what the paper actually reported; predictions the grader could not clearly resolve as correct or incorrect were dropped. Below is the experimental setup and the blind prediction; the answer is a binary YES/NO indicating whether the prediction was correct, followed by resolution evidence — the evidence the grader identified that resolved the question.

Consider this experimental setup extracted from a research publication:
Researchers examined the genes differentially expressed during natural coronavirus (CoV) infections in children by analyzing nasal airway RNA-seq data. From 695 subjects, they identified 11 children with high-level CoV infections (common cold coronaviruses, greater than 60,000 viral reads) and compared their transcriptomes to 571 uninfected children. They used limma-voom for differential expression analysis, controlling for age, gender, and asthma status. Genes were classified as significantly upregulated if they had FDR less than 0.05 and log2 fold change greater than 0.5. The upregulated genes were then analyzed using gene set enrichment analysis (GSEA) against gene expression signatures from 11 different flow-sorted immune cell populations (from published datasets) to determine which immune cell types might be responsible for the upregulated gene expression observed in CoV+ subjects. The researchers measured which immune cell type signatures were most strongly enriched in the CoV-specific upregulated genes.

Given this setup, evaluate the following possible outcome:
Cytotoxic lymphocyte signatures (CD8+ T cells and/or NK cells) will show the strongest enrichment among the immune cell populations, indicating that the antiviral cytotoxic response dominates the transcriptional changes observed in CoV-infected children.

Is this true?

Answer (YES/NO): YES